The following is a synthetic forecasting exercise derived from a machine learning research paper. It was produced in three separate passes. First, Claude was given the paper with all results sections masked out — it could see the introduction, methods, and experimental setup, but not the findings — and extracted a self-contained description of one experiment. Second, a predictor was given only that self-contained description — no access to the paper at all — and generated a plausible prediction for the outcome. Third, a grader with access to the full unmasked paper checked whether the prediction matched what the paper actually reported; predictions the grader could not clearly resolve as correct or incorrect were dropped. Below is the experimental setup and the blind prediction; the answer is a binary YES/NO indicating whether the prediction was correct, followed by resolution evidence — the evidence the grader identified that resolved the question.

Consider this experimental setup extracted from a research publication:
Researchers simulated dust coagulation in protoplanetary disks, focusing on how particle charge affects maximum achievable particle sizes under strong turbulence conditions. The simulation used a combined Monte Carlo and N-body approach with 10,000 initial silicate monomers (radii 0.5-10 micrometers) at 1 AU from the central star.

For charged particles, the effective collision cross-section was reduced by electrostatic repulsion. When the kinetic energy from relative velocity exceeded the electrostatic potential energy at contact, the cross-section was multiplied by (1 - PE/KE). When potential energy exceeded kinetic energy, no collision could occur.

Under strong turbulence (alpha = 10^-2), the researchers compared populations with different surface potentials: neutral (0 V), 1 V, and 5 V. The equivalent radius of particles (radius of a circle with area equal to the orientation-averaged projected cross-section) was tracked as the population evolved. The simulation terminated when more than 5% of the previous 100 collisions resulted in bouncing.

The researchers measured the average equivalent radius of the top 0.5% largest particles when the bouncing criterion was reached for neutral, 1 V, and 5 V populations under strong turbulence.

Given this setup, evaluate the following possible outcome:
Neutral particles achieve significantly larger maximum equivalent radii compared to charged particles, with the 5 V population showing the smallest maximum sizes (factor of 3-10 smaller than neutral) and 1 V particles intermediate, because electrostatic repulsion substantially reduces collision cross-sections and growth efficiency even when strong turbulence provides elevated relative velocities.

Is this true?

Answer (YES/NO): NO